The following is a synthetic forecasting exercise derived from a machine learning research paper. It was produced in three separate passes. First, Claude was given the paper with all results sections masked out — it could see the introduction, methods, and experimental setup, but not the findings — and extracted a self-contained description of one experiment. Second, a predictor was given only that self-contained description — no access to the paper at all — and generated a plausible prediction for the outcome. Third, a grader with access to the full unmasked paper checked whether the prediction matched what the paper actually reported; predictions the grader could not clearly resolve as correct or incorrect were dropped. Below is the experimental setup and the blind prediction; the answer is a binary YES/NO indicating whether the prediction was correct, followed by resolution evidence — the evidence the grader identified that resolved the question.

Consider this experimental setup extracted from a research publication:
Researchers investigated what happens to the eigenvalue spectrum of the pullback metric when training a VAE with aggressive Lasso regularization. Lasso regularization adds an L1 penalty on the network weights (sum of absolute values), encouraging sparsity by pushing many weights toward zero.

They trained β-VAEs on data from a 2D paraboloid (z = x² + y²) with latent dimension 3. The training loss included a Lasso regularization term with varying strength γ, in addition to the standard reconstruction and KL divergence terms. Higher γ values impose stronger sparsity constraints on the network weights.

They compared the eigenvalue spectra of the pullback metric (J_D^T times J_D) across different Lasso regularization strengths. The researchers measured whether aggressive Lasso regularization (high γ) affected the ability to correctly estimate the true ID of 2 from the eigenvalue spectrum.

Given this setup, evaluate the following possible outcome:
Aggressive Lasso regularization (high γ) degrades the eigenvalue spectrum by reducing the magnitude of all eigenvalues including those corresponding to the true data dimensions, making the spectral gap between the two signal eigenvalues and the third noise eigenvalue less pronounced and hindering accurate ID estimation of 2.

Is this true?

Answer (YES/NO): YES